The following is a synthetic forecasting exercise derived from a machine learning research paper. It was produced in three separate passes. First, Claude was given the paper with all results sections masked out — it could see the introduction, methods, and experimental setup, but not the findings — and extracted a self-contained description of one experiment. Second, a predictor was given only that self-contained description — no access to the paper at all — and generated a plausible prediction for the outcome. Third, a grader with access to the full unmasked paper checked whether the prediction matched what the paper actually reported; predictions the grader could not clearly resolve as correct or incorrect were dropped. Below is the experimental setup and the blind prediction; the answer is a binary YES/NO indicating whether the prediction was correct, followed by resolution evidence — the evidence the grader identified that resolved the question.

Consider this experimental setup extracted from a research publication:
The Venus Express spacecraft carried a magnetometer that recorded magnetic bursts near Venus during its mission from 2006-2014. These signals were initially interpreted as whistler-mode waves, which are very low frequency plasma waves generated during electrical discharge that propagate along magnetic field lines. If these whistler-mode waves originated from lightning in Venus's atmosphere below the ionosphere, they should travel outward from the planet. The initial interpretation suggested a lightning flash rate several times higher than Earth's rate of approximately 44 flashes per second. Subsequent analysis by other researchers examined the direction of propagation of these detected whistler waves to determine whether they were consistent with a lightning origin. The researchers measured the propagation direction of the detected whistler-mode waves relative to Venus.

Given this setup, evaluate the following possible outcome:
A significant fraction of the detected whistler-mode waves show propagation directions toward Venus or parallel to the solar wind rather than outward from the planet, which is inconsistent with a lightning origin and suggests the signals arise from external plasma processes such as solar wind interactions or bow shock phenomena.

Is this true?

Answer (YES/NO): YES